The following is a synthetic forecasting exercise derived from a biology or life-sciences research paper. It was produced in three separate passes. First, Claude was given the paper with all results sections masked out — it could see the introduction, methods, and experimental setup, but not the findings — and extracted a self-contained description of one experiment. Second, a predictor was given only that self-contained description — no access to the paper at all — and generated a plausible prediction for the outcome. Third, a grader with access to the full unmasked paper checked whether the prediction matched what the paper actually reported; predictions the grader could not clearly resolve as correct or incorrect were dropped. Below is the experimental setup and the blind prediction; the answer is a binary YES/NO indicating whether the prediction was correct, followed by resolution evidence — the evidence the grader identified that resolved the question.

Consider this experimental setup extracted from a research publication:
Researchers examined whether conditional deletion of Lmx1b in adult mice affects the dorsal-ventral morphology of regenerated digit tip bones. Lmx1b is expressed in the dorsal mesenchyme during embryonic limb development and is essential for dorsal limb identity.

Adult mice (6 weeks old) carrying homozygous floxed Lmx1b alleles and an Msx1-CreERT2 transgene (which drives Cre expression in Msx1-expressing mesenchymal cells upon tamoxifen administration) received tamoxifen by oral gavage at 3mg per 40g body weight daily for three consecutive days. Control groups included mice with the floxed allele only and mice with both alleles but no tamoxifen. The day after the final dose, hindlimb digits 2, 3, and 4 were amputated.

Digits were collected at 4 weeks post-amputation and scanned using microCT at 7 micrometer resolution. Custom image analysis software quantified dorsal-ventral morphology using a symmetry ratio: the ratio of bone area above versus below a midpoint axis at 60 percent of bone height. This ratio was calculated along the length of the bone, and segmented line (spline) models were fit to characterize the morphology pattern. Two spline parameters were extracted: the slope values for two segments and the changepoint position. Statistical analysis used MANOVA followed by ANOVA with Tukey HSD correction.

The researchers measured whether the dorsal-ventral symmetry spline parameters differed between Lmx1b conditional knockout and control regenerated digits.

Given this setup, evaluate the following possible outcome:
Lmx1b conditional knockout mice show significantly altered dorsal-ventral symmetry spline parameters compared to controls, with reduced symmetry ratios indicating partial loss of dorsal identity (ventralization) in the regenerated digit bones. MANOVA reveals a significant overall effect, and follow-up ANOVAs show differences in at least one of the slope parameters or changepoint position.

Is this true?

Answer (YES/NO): NO